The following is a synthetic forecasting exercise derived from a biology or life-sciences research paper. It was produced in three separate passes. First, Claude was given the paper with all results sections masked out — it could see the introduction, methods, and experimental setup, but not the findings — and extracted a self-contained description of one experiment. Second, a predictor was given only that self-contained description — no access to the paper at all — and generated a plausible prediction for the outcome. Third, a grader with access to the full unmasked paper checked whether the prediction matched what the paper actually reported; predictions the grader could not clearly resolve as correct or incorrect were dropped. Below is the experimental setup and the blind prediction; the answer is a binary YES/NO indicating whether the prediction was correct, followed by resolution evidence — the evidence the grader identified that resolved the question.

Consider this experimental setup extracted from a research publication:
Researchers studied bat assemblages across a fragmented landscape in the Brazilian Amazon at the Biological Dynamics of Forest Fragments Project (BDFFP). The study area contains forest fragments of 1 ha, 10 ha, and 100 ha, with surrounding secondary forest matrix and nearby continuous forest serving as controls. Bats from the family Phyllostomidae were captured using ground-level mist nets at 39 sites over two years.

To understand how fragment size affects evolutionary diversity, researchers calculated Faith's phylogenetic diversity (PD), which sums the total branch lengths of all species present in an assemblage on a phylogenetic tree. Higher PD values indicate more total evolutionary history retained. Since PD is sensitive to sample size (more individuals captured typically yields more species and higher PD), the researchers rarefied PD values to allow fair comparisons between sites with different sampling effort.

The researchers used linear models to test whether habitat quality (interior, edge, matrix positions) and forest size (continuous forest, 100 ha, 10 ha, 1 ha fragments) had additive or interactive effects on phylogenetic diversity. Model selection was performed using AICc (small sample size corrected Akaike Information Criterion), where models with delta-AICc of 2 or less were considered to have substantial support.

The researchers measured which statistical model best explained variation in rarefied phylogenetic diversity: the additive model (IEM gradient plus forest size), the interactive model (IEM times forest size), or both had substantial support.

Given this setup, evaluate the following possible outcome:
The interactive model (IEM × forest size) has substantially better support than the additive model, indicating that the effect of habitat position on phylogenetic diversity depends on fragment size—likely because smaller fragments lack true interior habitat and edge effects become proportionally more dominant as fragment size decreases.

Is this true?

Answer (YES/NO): NO